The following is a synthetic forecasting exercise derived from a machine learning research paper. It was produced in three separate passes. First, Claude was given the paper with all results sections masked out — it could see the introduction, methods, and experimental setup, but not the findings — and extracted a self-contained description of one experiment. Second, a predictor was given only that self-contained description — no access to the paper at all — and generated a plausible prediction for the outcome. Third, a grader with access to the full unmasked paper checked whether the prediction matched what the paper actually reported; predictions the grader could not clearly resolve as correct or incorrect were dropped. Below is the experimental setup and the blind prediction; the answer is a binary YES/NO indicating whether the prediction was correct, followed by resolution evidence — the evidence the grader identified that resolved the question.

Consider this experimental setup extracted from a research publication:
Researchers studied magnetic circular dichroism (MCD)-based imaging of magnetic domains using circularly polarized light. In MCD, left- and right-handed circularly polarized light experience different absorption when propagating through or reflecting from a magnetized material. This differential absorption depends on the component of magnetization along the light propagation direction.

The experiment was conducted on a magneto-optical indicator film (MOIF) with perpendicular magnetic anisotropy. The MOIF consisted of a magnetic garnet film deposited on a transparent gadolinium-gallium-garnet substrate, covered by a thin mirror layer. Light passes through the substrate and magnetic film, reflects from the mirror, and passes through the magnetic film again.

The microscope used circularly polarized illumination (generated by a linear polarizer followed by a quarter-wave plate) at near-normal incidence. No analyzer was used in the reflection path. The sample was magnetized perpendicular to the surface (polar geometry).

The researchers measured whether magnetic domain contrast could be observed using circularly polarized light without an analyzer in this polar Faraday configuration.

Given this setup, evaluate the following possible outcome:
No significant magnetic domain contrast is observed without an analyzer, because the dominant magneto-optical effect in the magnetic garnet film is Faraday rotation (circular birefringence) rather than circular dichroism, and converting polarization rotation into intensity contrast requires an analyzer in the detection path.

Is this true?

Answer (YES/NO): NO